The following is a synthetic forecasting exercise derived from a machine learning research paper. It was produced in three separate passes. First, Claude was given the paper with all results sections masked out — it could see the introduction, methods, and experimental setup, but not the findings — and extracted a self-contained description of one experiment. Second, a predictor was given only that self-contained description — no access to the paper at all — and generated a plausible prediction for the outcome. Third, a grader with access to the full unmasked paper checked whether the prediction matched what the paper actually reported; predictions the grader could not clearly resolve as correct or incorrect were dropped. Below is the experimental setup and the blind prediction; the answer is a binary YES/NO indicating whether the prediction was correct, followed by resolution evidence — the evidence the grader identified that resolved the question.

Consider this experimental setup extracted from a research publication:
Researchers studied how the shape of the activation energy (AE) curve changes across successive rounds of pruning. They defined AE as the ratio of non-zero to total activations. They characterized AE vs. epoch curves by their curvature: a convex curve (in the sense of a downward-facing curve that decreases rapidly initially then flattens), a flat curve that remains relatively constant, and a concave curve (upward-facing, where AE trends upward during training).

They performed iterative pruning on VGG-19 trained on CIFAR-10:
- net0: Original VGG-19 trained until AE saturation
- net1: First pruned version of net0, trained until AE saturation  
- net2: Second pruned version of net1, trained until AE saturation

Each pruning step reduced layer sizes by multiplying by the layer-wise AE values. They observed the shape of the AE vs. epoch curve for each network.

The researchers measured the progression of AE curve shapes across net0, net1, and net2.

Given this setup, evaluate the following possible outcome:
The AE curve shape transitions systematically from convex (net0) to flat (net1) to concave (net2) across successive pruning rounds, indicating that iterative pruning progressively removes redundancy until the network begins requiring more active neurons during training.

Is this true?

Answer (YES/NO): YES